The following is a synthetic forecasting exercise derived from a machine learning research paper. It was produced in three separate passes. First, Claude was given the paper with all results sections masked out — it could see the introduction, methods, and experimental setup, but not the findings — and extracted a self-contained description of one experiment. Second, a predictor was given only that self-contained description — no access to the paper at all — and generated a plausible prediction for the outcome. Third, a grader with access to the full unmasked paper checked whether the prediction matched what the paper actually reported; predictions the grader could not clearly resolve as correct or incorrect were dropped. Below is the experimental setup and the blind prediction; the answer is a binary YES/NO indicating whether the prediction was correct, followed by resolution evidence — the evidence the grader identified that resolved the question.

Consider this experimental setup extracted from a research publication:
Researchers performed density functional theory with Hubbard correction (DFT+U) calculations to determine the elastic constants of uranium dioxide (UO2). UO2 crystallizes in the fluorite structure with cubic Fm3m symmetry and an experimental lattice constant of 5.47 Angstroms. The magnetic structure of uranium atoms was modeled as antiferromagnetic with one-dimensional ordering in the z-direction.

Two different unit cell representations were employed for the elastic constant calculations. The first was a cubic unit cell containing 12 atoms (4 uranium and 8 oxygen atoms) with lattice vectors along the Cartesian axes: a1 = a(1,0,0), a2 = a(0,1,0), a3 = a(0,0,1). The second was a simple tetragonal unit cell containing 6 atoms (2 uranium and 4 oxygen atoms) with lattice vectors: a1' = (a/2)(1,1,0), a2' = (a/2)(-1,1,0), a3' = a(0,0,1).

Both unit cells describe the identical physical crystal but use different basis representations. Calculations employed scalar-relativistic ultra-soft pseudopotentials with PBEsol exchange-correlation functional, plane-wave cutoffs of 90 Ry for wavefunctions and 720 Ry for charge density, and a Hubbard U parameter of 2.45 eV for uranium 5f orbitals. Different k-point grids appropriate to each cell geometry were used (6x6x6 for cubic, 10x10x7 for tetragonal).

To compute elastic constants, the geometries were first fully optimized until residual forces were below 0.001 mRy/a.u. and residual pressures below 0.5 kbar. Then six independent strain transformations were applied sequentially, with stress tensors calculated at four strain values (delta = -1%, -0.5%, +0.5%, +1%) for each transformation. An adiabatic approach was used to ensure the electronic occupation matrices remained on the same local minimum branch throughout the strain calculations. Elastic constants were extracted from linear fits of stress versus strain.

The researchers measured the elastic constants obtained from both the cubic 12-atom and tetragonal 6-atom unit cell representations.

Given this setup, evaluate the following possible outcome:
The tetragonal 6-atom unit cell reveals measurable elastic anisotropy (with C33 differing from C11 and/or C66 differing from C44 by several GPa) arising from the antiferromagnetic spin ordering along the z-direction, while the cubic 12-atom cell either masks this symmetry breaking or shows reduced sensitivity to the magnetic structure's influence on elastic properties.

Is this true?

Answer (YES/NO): NO